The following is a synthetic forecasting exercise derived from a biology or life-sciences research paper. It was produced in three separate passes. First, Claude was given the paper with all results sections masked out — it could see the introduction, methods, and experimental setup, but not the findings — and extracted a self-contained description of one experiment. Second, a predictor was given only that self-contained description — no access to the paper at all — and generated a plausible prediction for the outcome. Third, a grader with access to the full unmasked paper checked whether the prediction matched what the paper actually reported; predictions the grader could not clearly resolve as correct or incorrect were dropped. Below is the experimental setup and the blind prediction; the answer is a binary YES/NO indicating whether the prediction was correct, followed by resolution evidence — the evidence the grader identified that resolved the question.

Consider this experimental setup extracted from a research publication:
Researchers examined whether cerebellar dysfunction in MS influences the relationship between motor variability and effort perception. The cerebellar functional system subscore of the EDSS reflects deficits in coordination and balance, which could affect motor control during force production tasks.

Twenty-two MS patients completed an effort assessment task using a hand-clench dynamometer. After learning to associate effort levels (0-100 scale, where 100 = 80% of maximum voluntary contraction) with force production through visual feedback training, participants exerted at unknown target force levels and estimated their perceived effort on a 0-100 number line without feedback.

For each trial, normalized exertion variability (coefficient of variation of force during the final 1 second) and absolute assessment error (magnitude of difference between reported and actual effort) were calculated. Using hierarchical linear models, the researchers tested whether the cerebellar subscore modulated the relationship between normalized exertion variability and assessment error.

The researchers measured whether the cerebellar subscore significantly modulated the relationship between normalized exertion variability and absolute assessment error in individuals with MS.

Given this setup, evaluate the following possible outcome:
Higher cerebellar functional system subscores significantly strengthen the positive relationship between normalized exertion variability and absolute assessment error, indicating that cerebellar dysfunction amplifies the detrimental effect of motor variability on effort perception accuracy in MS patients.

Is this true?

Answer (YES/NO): NO